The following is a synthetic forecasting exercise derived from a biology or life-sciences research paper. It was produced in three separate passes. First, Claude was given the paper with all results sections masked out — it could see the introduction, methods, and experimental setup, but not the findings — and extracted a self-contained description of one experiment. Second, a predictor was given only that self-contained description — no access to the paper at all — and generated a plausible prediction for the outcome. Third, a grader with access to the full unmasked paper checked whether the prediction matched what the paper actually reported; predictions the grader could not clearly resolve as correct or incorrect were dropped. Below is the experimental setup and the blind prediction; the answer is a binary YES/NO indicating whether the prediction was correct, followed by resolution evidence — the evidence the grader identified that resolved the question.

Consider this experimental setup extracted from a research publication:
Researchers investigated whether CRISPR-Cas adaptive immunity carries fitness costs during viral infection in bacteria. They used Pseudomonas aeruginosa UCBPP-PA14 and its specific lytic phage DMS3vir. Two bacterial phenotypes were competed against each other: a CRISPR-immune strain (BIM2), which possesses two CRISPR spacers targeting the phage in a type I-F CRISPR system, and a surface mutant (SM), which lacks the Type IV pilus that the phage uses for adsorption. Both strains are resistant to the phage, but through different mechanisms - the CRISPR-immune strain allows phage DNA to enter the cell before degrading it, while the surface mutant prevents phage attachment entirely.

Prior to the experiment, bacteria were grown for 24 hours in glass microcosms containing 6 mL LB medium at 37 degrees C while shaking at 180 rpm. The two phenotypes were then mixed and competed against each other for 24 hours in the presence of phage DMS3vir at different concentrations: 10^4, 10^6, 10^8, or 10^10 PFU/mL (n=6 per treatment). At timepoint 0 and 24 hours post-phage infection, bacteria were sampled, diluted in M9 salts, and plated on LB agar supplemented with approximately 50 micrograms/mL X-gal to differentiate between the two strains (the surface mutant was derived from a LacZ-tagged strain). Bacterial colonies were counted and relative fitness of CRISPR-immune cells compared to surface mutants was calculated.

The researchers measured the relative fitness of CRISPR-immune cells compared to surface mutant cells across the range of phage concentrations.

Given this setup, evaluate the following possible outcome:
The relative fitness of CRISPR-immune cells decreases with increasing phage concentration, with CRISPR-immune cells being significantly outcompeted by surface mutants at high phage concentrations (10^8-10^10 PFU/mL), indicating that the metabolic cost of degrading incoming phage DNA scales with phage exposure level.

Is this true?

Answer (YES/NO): NO